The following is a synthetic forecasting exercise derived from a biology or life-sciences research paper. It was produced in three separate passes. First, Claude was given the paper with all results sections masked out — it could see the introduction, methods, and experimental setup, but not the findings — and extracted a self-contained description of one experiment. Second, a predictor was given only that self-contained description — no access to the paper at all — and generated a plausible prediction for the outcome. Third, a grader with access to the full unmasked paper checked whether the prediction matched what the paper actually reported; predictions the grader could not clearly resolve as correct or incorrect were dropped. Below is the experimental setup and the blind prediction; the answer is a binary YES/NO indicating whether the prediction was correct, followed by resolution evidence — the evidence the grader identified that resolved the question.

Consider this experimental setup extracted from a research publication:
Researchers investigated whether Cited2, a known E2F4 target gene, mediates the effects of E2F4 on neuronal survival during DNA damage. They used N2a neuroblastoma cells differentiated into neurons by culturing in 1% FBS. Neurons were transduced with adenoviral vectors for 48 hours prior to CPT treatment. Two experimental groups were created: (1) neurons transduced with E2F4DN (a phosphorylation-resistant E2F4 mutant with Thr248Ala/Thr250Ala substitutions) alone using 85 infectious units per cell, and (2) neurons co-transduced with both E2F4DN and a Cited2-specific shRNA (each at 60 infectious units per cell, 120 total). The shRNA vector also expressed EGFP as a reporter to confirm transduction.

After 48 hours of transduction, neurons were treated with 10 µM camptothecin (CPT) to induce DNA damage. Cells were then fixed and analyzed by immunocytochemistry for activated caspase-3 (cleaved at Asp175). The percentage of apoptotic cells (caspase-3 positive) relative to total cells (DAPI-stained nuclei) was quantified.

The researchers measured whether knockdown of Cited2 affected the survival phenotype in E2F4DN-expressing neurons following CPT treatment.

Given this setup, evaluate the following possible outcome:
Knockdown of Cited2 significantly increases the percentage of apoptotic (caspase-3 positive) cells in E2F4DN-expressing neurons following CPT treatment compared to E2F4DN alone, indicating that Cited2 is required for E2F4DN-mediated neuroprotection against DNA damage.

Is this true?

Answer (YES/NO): YES